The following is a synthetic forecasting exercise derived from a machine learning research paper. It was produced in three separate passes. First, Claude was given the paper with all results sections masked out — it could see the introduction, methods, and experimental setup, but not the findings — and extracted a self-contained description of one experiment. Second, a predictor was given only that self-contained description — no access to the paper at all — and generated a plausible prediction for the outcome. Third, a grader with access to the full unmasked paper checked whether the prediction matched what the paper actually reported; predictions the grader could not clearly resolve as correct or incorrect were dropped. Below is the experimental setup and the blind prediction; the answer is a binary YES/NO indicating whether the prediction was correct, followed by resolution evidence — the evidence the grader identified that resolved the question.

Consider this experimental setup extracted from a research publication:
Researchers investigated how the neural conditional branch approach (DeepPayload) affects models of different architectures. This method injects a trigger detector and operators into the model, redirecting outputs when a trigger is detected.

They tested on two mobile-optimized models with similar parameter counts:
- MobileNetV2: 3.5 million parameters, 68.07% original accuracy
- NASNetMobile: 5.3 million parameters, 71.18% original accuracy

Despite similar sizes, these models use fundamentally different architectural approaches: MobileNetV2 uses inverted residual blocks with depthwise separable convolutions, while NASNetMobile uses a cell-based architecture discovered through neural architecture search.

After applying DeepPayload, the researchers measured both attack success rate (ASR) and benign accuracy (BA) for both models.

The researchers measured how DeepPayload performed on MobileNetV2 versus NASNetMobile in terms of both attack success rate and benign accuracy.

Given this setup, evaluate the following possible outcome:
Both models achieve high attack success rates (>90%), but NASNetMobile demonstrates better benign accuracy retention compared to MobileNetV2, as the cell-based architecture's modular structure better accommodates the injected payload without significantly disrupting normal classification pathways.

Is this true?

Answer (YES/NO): NO